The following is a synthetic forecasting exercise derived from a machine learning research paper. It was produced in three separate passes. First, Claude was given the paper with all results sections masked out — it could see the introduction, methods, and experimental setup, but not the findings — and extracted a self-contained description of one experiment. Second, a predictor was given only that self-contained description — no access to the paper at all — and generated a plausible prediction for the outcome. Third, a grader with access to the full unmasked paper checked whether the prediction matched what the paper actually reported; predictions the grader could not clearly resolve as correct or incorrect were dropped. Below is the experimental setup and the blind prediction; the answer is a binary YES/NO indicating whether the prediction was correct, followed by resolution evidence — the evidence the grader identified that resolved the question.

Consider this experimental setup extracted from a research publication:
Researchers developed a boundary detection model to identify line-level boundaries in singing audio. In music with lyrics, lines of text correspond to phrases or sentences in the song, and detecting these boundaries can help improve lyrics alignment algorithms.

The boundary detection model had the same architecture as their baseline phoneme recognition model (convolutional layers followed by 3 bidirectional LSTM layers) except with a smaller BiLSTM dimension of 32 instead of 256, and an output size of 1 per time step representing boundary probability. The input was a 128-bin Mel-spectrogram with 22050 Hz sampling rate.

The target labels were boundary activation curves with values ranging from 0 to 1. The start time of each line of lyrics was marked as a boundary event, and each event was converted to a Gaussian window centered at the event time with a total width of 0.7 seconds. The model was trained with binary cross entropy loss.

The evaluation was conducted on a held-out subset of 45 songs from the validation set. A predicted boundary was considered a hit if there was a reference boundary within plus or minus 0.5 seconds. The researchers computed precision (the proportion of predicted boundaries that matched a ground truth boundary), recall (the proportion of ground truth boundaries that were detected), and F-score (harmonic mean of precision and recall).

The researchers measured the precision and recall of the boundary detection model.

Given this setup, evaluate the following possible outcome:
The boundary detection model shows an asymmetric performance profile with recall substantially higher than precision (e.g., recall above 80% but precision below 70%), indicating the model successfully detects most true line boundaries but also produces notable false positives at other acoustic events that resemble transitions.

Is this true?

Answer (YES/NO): NO